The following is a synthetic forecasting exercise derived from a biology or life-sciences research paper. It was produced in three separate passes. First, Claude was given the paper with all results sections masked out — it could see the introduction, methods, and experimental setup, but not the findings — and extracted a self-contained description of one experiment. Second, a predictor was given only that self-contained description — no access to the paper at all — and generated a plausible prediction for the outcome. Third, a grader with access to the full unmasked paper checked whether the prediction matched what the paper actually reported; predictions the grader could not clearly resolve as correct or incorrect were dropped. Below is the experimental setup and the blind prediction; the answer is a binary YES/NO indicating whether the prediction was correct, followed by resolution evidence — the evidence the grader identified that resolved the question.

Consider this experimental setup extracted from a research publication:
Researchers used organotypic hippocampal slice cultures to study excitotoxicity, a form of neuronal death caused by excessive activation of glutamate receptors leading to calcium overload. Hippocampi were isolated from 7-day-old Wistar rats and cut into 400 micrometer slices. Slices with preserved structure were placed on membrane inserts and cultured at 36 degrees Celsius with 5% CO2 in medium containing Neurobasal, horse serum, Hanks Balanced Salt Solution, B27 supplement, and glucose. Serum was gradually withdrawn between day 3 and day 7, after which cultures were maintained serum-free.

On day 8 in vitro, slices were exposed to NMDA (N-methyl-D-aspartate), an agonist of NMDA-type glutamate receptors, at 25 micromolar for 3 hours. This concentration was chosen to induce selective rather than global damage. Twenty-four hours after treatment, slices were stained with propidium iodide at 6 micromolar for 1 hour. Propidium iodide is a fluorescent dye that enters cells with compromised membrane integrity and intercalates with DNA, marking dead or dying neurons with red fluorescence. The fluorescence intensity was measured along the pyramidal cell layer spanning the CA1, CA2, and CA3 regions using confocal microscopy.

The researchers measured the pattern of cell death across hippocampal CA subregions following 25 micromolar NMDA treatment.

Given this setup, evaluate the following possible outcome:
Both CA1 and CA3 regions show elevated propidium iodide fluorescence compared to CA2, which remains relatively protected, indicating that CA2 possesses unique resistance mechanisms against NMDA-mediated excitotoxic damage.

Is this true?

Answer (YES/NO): YES